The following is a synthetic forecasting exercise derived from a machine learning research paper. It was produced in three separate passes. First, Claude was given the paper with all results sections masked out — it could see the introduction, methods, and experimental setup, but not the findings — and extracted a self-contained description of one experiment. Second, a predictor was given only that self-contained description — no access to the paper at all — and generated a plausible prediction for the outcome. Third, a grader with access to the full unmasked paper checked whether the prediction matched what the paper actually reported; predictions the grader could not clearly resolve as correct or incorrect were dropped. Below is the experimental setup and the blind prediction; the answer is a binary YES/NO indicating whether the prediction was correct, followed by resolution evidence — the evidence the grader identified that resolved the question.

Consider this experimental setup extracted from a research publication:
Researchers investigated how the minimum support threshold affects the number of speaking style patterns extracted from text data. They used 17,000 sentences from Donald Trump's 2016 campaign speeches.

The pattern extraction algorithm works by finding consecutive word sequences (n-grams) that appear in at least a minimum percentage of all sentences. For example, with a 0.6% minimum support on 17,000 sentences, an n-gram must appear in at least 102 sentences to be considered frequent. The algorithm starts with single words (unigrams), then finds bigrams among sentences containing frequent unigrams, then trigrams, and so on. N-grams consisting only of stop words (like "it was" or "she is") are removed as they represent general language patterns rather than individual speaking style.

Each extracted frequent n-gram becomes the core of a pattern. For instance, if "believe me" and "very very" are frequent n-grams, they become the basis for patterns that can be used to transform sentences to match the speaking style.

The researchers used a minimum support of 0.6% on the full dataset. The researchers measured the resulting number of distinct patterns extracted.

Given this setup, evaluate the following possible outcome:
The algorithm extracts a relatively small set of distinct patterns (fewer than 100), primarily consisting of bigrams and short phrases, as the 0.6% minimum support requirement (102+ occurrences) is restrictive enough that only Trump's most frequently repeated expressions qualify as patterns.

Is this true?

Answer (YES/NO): YES